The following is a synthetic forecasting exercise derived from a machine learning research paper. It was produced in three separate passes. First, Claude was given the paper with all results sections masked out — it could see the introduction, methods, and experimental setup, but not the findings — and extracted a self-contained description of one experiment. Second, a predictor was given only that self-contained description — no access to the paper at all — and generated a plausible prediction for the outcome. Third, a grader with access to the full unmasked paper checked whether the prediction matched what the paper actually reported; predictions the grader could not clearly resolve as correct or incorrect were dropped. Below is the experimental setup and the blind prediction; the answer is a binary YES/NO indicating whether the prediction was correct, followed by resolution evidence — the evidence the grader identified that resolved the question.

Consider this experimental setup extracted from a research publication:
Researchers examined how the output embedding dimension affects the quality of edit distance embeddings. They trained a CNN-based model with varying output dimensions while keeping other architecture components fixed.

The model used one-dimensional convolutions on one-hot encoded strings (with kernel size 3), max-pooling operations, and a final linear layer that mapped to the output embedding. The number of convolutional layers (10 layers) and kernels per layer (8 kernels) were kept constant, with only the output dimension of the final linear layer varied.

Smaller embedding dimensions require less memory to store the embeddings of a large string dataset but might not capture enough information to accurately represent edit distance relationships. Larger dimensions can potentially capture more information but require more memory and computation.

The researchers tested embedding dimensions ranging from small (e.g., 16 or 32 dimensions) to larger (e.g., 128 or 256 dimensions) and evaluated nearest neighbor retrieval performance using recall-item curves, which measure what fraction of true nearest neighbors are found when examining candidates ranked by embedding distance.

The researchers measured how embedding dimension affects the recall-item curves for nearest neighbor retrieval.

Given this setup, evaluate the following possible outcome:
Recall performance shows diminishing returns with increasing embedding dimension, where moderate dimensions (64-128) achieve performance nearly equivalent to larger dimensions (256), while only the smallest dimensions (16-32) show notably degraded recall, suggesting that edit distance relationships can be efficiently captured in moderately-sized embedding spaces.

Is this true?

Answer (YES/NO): NO